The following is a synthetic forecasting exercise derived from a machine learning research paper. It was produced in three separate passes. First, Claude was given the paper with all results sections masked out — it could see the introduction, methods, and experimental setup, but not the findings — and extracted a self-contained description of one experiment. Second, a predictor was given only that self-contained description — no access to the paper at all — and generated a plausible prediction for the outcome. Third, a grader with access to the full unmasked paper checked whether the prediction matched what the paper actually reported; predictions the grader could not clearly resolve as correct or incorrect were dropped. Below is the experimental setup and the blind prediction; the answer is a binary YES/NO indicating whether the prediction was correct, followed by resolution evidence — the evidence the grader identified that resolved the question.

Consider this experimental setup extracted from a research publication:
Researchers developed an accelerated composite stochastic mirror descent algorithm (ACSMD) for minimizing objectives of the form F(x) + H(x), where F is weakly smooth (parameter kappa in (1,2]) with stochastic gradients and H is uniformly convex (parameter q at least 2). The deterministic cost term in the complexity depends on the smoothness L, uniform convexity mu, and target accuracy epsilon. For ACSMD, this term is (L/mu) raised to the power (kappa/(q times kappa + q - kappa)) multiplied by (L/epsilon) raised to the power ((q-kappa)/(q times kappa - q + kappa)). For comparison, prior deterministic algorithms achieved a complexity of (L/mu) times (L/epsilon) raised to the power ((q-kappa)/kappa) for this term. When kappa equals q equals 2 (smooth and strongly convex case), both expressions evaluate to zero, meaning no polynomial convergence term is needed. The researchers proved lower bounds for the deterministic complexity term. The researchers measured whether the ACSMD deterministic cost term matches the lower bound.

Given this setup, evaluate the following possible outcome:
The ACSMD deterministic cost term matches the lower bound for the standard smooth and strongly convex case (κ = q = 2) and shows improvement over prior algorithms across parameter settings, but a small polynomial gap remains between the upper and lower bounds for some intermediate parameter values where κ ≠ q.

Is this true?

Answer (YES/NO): NO